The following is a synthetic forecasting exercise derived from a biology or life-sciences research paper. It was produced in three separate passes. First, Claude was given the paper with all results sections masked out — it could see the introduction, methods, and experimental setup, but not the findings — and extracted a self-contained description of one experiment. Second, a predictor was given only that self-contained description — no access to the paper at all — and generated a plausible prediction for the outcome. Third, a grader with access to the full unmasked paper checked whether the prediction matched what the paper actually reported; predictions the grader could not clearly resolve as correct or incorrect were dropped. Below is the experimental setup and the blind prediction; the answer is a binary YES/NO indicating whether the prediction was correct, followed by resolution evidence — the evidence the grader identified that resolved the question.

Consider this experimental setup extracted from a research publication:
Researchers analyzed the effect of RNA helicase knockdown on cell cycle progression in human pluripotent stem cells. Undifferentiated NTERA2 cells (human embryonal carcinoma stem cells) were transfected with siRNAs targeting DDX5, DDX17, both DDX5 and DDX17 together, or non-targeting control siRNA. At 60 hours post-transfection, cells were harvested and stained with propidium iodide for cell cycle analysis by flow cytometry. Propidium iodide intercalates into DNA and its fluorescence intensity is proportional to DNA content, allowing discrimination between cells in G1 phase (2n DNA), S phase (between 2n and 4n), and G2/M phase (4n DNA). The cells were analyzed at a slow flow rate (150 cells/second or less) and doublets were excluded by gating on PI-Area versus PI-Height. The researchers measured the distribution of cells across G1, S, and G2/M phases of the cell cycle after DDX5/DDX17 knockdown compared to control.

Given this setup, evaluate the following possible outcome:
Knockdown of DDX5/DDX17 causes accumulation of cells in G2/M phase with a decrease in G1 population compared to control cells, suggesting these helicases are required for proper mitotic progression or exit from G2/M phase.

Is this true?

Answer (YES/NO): YES